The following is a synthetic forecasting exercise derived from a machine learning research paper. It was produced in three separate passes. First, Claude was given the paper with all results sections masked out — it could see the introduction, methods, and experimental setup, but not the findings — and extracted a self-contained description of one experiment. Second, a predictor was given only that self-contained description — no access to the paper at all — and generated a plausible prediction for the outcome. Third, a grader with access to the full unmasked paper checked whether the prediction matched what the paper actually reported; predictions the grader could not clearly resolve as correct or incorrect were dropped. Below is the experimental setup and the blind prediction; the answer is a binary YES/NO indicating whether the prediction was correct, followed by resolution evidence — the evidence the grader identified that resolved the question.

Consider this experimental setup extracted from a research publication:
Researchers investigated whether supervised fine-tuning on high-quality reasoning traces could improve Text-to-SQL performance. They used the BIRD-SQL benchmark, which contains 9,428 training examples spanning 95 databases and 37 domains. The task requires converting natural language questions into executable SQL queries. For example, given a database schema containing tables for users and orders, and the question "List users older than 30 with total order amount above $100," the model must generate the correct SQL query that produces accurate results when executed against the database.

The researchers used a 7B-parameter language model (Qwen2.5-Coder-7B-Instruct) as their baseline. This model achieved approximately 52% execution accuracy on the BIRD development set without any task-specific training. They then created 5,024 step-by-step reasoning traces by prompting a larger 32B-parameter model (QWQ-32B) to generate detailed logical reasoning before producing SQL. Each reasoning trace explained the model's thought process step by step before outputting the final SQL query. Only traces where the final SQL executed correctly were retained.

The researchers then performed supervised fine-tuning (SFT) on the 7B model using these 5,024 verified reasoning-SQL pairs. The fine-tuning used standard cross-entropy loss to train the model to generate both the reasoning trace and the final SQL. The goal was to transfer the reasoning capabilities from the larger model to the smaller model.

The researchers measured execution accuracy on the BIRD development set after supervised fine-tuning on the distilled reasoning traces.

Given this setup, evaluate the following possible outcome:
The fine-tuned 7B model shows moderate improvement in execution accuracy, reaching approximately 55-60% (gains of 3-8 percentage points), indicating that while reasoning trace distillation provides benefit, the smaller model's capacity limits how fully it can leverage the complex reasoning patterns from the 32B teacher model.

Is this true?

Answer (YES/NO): NO